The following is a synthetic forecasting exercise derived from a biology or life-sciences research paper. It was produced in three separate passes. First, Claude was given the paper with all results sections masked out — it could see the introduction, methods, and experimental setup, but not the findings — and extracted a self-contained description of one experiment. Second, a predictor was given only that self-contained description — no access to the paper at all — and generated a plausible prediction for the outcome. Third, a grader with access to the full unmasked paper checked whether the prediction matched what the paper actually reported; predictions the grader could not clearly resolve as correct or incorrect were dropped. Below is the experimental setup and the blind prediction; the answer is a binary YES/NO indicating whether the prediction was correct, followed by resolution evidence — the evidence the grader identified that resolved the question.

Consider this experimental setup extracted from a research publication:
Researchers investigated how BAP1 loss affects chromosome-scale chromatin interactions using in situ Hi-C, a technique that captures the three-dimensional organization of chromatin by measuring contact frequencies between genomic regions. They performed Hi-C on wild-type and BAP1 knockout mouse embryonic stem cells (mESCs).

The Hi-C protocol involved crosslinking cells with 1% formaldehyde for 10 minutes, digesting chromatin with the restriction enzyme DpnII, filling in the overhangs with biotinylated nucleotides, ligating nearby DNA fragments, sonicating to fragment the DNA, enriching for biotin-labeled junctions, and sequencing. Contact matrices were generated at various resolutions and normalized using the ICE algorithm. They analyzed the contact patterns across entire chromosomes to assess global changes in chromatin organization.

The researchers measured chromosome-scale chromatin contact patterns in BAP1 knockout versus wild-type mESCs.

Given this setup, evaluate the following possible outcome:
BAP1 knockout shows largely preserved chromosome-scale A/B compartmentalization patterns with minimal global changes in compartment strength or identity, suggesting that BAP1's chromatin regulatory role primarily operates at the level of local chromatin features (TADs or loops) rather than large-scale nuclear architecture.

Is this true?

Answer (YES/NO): NO